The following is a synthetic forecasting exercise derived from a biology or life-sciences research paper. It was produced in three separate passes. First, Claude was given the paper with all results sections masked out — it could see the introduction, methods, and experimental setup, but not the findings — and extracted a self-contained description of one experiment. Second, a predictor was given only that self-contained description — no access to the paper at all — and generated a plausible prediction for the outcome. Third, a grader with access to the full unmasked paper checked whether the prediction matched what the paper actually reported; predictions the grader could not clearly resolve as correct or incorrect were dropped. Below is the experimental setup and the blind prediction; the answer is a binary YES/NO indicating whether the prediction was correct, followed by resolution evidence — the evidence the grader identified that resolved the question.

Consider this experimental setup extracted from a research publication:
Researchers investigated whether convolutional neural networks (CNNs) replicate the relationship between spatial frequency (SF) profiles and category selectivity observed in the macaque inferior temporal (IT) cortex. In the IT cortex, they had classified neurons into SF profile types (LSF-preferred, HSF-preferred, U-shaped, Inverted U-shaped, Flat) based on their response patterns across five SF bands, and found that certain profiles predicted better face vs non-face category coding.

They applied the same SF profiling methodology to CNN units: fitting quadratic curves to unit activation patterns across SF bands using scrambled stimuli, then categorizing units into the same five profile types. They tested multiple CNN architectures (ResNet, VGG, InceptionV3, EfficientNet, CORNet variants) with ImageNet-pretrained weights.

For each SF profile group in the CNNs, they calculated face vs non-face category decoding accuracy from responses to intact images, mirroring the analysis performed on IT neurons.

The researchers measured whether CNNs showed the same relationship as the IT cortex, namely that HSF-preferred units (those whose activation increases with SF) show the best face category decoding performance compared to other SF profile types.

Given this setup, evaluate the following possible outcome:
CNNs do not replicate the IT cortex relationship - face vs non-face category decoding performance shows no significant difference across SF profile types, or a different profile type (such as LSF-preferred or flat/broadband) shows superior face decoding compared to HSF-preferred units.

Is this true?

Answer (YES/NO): YES